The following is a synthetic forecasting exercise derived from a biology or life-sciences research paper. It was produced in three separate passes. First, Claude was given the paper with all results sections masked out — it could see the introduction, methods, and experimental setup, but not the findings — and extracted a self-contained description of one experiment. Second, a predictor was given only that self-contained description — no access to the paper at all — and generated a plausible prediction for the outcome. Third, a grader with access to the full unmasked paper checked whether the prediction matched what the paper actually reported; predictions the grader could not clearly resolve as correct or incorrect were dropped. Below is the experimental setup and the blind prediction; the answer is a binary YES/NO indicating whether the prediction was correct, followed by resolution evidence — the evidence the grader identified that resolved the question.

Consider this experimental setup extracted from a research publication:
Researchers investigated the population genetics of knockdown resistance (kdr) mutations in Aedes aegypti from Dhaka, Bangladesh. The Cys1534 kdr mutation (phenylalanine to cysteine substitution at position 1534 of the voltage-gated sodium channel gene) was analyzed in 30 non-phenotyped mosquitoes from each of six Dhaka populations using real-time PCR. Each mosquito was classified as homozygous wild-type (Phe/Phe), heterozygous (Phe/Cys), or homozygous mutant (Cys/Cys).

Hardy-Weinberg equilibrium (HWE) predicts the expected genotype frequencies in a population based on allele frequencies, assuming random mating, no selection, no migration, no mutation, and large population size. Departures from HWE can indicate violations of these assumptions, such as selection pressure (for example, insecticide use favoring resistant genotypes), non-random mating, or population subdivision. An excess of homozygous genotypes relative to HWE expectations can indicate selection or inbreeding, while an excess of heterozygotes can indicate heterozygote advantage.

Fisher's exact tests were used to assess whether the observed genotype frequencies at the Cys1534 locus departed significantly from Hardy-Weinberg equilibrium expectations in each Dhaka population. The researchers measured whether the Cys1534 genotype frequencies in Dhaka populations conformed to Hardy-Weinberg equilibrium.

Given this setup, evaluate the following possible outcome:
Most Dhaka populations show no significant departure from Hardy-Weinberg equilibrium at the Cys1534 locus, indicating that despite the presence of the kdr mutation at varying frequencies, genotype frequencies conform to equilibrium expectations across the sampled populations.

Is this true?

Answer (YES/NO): YES